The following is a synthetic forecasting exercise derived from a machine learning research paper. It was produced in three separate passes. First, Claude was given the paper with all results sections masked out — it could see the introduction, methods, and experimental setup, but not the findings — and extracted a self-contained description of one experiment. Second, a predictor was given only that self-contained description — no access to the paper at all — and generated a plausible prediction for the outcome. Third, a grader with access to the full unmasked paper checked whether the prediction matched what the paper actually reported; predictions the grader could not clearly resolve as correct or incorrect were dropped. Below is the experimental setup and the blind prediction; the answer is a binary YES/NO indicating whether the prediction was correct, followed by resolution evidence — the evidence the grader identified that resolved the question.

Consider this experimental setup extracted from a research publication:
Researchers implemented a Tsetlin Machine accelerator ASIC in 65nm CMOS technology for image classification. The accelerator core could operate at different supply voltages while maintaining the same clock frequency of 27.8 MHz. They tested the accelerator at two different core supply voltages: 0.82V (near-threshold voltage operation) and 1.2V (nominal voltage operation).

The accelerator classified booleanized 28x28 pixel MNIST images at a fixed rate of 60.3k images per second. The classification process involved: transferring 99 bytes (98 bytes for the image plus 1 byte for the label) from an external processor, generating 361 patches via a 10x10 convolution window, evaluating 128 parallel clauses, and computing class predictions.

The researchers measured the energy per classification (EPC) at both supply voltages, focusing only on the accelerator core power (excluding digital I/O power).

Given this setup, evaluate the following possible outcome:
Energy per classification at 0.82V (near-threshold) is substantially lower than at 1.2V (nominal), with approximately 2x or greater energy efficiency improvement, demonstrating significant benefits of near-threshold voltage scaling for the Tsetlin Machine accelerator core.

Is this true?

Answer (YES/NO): YES